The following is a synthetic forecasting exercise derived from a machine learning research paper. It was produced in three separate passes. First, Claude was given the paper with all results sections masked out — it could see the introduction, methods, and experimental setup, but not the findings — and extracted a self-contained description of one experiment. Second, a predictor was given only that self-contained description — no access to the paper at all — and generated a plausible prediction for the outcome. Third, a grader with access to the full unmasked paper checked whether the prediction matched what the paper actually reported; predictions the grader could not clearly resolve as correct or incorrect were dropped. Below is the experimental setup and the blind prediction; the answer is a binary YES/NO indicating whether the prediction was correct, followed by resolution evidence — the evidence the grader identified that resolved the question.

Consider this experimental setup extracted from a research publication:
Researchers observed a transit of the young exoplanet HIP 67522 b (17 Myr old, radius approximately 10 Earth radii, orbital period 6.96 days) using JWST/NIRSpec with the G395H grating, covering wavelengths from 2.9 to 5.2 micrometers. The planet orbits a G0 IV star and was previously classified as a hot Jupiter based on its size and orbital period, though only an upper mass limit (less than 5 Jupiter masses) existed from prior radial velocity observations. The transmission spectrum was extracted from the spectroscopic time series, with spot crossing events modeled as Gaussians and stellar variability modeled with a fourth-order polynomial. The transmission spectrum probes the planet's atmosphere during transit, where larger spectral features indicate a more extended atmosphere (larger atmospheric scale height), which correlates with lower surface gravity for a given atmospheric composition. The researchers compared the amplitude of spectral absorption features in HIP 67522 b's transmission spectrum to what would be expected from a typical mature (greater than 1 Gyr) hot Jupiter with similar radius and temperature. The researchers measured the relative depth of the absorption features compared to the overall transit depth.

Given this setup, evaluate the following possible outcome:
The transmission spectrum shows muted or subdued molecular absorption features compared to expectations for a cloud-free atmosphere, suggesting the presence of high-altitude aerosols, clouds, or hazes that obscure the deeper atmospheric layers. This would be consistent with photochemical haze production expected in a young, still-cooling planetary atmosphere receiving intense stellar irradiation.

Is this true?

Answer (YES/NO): NO